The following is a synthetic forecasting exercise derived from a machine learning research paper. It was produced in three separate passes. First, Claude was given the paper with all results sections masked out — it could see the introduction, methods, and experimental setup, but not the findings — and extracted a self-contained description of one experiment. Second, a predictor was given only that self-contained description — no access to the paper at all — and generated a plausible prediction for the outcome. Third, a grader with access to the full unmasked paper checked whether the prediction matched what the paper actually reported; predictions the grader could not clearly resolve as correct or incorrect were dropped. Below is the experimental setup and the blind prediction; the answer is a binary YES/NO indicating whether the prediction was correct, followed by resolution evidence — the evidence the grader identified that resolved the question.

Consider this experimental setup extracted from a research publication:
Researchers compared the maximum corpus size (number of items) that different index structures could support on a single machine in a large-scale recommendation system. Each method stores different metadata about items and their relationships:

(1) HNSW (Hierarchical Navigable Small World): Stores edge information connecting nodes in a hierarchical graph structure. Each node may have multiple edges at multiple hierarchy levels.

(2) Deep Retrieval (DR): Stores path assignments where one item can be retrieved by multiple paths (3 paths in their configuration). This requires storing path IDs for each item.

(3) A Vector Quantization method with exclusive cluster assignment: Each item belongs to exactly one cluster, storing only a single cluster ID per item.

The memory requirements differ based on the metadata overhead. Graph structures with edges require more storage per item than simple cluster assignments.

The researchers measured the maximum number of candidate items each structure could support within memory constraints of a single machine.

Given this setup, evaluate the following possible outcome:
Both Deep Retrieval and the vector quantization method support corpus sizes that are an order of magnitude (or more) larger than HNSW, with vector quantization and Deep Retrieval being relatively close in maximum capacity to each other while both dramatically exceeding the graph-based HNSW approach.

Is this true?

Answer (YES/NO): NO